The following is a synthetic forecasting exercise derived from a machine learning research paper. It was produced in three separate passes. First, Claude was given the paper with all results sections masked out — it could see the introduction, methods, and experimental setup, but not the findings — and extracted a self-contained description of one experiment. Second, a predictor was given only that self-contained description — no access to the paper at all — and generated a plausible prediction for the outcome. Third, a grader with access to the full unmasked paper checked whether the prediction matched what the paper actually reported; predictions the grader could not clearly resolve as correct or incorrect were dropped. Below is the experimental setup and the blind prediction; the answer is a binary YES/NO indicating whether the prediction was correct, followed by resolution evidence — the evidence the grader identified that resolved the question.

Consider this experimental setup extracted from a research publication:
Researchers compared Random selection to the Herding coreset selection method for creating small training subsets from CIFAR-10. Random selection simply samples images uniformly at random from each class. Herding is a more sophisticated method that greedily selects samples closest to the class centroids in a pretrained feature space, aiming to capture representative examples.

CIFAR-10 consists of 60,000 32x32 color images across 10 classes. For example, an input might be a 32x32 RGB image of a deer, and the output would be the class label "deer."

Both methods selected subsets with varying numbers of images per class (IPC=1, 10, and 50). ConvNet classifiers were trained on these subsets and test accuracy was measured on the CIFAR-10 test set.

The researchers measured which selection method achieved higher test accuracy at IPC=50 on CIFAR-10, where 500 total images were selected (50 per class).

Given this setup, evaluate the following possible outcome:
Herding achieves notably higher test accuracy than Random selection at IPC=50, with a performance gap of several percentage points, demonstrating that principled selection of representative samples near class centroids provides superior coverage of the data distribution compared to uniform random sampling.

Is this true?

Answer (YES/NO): NO